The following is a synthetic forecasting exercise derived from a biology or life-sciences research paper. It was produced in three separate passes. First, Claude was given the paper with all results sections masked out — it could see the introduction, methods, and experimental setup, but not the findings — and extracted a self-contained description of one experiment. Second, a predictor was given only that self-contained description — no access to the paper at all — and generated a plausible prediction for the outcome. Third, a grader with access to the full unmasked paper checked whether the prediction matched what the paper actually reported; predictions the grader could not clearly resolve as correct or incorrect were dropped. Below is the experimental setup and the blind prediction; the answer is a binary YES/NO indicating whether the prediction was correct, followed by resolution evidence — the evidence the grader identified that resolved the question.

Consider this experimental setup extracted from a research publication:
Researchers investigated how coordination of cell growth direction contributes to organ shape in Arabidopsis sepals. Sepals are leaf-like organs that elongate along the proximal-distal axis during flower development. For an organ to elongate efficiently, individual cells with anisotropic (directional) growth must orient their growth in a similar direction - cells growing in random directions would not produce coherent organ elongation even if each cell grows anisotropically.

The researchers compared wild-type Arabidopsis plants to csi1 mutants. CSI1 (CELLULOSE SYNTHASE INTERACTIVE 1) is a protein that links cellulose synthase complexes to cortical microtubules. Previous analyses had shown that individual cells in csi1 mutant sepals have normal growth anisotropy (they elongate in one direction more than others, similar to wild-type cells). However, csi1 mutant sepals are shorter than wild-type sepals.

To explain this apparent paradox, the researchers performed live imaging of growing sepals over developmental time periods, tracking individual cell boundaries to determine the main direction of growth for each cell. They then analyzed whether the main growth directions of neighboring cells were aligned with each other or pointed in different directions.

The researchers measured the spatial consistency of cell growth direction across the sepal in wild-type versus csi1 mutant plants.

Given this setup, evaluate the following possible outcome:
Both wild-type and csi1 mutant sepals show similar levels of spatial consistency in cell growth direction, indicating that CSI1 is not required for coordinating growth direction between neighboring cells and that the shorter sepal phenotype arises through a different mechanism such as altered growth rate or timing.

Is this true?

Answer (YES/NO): NO